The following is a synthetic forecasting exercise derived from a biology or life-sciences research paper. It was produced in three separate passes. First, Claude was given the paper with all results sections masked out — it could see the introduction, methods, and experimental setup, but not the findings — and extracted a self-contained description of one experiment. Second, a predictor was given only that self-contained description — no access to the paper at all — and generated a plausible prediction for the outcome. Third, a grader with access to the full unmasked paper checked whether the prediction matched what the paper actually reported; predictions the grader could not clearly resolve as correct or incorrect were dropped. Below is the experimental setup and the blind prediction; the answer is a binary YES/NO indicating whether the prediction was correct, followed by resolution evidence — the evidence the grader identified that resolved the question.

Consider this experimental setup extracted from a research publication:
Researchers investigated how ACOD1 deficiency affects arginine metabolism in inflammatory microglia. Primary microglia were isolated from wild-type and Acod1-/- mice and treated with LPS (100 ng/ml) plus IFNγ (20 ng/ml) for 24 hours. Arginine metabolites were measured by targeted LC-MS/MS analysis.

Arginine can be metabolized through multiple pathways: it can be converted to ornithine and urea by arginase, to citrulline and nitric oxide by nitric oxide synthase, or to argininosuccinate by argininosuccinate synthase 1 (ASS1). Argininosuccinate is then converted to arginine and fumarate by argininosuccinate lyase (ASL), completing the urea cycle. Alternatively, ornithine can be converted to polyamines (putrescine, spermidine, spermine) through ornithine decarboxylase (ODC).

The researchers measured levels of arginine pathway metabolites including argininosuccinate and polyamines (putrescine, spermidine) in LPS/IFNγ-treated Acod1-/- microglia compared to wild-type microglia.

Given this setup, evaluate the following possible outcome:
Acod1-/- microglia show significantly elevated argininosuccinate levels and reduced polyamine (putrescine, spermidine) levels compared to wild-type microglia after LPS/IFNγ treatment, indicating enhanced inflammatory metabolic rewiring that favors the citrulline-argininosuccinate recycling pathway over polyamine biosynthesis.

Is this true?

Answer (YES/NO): YES